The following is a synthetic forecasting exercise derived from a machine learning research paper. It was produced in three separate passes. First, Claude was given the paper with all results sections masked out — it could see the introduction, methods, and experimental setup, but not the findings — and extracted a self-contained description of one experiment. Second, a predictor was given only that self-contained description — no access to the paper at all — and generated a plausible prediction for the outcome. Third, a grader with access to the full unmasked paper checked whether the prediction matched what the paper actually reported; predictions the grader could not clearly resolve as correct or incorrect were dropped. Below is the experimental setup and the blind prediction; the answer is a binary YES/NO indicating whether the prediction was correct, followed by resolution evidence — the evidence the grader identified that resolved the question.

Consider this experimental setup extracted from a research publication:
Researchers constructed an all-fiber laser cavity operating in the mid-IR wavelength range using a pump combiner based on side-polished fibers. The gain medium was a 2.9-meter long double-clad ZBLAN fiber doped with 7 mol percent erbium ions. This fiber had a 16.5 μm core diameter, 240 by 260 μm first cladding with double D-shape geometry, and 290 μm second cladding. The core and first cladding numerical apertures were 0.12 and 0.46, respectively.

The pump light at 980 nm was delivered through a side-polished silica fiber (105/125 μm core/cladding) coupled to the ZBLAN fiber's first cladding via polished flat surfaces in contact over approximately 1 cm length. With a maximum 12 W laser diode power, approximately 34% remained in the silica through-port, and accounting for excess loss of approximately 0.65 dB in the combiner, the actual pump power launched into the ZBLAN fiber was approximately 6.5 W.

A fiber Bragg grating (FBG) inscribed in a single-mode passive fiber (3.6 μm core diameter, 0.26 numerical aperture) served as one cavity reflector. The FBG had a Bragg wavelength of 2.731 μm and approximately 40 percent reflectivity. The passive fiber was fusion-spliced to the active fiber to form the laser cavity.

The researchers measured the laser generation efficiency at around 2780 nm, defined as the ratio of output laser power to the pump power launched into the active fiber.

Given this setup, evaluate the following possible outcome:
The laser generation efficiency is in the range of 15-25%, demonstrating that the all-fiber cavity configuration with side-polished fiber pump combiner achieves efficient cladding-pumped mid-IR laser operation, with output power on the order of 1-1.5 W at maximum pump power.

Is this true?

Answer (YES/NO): NO